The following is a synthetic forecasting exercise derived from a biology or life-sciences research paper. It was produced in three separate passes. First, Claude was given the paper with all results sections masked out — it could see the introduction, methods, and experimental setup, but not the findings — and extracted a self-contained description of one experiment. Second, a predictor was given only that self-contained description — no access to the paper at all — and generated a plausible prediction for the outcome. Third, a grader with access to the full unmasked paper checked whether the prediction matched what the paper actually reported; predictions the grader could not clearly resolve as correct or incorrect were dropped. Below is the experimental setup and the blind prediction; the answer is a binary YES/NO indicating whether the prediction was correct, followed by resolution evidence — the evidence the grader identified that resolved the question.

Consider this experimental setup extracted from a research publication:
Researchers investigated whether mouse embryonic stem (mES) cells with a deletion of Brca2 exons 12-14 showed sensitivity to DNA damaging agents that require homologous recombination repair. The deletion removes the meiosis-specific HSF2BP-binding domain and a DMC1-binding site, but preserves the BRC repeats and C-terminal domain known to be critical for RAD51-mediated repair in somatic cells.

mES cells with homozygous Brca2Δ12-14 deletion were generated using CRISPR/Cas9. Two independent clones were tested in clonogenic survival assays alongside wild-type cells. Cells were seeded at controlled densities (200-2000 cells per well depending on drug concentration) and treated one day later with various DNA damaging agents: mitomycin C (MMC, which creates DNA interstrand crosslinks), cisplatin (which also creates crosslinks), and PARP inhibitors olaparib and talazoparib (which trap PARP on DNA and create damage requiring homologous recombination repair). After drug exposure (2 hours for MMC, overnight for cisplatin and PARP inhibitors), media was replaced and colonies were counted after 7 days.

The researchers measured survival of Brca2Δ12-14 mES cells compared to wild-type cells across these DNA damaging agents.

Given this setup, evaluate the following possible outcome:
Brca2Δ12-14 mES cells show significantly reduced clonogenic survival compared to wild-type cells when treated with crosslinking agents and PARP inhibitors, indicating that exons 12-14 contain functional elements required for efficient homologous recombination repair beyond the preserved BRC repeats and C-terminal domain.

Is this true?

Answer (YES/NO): NO